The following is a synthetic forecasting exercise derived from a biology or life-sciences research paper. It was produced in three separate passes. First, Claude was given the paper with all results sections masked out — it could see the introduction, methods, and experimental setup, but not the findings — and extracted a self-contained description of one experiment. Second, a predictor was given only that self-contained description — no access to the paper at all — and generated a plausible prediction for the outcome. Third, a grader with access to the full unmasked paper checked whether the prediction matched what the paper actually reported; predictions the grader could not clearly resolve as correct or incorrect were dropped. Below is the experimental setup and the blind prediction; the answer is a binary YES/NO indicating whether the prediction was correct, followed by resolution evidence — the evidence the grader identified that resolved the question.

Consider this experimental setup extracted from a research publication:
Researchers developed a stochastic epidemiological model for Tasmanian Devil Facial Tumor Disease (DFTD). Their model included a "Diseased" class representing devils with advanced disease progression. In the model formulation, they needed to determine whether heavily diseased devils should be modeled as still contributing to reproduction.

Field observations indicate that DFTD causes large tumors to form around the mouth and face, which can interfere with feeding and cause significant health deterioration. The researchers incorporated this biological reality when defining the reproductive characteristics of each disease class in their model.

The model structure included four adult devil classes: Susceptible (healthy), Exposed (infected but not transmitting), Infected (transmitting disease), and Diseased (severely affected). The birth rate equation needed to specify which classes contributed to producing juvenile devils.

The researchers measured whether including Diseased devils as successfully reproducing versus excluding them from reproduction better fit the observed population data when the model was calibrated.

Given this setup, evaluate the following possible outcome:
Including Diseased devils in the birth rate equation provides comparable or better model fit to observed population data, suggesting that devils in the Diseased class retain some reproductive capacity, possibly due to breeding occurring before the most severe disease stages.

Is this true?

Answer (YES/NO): NO